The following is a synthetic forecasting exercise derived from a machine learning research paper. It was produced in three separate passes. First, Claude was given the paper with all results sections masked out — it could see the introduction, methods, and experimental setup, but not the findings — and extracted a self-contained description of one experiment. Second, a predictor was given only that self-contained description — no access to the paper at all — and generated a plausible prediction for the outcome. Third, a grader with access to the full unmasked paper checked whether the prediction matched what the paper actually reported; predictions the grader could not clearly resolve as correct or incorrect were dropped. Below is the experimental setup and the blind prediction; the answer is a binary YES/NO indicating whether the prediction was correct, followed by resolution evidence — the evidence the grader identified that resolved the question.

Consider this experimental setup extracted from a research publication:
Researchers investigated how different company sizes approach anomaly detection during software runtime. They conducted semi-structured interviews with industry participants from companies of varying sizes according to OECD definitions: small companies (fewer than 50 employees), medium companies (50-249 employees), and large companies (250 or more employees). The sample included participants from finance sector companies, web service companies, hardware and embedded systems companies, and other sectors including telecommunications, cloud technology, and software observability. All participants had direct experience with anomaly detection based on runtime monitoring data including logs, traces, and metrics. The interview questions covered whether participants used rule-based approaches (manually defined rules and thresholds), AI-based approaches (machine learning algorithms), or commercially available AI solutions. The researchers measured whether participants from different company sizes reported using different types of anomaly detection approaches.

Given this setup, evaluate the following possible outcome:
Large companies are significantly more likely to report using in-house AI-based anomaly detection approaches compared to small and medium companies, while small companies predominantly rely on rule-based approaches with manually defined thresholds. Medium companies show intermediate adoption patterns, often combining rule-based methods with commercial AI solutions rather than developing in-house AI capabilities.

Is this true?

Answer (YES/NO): NO